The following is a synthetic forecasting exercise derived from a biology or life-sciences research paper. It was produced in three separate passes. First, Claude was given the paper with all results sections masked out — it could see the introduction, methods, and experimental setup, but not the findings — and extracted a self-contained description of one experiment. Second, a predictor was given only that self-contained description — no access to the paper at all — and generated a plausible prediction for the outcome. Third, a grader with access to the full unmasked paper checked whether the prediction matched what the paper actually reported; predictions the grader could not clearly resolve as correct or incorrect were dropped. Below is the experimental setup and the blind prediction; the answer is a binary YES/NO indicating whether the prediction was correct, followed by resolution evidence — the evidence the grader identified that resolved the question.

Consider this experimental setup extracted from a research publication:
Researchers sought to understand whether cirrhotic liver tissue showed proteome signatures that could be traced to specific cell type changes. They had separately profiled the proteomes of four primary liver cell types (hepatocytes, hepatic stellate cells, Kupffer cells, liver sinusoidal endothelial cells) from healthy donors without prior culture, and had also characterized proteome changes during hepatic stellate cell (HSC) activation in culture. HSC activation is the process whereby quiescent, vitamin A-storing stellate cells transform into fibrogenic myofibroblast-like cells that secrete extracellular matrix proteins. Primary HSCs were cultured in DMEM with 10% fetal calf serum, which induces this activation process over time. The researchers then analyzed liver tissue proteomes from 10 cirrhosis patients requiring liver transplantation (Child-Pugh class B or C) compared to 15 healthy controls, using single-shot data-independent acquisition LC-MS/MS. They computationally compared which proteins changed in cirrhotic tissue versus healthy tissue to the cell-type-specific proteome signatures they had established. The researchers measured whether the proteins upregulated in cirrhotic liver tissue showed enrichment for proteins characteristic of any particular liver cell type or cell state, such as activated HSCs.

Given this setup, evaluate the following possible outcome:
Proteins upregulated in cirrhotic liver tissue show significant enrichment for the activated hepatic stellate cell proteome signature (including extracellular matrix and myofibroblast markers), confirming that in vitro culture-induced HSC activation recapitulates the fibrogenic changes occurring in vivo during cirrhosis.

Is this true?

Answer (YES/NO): YES